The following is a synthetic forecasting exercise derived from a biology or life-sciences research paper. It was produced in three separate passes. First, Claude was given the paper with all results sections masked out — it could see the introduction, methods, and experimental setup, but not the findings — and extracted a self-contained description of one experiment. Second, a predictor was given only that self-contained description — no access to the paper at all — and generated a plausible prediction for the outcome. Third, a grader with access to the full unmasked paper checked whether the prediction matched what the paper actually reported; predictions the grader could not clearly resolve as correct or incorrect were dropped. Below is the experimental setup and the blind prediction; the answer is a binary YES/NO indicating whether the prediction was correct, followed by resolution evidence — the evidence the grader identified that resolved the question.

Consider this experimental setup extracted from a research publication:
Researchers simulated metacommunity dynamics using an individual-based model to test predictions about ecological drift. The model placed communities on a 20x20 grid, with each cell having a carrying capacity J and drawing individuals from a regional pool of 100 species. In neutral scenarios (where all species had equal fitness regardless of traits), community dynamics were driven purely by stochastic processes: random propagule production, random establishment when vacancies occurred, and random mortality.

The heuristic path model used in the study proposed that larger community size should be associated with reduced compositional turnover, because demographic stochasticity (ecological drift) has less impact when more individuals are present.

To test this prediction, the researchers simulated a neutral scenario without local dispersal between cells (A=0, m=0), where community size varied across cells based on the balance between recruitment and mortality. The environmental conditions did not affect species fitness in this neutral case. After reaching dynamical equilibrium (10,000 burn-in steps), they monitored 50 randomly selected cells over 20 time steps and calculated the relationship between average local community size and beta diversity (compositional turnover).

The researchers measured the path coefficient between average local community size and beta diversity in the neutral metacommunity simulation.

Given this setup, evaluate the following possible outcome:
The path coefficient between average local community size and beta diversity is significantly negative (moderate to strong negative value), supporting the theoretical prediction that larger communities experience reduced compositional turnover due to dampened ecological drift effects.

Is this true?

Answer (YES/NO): NO